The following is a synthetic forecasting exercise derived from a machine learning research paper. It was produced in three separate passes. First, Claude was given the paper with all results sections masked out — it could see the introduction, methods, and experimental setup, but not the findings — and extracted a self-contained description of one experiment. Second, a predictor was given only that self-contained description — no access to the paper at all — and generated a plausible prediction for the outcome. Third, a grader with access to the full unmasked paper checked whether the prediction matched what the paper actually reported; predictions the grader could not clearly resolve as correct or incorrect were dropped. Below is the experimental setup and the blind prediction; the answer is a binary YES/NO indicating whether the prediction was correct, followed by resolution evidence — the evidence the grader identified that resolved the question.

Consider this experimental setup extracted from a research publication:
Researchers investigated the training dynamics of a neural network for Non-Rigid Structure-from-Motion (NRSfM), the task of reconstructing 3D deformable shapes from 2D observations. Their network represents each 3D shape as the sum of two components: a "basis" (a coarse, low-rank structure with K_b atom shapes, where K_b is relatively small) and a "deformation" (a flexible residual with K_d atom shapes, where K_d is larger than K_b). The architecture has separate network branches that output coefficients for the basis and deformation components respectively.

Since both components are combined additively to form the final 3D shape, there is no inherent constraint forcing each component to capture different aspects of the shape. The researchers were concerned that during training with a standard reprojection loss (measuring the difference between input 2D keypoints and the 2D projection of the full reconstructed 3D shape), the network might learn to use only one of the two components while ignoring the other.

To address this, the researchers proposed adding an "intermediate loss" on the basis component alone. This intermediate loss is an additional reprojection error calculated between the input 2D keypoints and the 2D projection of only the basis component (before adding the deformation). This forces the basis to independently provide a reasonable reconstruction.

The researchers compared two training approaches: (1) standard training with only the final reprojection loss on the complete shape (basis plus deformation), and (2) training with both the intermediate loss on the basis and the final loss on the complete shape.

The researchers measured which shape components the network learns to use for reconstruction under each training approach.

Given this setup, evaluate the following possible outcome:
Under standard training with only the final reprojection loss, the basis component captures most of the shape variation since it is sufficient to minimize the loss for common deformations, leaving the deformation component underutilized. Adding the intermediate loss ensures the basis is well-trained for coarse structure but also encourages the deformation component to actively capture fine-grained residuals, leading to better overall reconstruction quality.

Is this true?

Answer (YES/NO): NO